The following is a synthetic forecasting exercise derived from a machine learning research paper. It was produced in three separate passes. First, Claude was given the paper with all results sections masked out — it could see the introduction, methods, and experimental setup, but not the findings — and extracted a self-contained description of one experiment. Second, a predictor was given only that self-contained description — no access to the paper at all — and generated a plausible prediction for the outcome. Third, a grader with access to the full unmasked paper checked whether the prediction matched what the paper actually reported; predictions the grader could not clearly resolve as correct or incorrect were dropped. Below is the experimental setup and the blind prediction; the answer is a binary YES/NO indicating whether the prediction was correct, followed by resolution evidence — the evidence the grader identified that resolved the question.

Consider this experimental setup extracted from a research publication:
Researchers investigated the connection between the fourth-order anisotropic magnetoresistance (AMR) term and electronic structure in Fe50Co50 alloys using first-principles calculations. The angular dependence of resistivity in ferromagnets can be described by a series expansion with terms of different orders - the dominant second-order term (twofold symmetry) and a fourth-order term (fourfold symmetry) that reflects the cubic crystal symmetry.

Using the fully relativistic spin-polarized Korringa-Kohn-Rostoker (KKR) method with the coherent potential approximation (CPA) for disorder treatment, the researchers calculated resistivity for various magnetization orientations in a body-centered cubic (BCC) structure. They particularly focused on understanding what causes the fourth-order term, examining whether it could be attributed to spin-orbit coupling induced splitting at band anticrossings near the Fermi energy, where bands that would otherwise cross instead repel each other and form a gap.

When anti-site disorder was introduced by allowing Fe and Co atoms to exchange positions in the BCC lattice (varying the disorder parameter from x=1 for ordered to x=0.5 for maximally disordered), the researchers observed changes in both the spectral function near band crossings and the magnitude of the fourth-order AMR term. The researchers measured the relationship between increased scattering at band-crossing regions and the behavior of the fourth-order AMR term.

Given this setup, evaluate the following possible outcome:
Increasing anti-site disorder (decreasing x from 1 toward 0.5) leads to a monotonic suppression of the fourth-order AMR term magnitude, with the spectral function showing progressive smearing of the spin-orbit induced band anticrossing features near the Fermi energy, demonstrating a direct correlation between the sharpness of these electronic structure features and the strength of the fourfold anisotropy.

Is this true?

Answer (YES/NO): YES